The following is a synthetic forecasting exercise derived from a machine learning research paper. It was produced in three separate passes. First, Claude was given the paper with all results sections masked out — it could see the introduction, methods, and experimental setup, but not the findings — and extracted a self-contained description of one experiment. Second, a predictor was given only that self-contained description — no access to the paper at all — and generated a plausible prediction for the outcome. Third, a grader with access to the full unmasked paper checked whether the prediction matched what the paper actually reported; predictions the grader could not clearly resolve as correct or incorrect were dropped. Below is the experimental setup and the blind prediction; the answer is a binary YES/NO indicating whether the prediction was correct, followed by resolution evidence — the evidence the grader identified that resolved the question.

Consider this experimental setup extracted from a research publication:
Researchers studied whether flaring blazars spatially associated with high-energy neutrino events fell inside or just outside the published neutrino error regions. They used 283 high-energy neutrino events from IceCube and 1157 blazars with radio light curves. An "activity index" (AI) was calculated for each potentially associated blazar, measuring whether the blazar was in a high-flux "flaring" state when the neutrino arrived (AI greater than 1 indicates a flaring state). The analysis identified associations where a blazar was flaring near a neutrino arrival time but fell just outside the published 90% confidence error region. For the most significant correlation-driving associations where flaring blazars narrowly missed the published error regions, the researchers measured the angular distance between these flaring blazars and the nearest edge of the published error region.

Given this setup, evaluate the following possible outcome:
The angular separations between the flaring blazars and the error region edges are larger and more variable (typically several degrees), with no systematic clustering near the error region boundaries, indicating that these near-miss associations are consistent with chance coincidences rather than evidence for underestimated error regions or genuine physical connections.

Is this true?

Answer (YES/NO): NO